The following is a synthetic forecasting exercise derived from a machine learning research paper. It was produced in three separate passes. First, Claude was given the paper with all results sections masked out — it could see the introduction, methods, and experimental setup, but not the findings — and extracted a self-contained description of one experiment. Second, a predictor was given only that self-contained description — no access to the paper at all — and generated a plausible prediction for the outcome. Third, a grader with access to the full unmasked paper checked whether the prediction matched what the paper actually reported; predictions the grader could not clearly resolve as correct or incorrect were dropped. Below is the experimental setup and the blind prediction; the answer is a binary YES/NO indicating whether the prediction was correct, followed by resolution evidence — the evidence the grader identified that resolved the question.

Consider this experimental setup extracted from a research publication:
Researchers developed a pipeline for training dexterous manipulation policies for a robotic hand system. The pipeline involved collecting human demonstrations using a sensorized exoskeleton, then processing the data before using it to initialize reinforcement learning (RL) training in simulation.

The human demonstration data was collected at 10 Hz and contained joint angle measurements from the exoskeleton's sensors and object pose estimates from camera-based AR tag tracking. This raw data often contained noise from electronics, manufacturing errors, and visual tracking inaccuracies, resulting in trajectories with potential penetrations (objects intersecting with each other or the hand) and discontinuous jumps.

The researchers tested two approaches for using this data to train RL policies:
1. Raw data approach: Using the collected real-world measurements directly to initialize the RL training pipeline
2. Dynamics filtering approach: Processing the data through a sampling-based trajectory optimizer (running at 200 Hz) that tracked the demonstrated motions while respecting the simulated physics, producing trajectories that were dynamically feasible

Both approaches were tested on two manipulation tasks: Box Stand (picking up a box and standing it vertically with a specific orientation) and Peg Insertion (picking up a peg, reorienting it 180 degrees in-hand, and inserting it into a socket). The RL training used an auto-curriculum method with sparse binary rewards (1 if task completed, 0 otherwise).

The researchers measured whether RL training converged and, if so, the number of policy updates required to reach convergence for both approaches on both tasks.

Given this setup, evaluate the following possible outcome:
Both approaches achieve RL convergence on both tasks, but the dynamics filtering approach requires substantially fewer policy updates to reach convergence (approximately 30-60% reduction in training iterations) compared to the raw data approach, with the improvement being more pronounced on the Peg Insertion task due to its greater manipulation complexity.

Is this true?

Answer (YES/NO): NO